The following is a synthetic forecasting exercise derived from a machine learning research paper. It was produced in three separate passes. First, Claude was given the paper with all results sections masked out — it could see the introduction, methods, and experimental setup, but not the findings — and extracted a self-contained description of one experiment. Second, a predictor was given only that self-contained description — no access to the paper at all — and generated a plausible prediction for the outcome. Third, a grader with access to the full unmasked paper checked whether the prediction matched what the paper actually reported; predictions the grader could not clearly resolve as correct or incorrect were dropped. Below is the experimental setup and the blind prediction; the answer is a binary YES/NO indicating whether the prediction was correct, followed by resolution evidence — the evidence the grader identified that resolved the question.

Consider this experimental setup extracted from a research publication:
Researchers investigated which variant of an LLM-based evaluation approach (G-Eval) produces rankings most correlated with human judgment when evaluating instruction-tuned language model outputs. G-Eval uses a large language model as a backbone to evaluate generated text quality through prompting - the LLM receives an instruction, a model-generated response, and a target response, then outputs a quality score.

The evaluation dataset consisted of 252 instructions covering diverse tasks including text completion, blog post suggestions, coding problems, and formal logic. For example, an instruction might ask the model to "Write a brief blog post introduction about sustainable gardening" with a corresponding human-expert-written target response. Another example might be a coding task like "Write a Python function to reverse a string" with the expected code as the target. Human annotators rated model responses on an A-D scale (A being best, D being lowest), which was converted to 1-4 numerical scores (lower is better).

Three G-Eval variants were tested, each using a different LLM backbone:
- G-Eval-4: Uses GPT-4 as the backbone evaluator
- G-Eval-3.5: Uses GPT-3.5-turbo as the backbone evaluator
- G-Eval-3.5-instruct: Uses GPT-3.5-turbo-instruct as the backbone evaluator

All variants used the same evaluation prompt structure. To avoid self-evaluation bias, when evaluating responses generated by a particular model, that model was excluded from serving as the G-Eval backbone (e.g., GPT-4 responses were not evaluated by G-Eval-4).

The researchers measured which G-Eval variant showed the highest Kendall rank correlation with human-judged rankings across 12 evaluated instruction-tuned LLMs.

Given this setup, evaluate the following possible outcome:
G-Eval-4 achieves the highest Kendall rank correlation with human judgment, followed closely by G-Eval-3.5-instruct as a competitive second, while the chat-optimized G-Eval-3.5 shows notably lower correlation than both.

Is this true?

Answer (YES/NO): NO